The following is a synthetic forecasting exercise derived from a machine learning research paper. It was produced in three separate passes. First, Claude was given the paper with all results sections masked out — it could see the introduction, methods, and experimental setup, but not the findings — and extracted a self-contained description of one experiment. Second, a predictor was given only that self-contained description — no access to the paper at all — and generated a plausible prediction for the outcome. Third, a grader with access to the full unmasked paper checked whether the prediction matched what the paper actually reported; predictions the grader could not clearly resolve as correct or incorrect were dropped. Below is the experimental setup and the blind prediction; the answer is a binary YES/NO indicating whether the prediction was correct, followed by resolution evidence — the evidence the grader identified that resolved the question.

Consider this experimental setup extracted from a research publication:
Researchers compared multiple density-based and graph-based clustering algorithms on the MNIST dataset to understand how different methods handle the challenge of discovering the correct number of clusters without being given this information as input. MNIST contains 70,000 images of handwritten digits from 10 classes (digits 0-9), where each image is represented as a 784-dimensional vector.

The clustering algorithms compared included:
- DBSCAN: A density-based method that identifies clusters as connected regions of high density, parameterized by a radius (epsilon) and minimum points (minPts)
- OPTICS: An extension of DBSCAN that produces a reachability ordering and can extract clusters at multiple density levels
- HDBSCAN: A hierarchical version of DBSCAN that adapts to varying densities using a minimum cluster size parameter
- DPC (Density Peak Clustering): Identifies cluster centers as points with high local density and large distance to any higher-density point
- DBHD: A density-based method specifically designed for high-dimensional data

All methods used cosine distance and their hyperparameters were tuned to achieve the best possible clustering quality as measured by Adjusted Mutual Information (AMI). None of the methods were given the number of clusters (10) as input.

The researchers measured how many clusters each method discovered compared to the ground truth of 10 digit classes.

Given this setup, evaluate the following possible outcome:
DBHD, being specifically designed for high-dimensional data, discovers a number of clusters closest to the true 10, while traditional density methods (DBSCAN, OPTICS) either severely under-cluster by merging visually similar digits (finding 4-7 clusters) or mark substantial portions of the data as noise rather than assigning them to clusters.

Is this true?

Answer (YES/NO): NO